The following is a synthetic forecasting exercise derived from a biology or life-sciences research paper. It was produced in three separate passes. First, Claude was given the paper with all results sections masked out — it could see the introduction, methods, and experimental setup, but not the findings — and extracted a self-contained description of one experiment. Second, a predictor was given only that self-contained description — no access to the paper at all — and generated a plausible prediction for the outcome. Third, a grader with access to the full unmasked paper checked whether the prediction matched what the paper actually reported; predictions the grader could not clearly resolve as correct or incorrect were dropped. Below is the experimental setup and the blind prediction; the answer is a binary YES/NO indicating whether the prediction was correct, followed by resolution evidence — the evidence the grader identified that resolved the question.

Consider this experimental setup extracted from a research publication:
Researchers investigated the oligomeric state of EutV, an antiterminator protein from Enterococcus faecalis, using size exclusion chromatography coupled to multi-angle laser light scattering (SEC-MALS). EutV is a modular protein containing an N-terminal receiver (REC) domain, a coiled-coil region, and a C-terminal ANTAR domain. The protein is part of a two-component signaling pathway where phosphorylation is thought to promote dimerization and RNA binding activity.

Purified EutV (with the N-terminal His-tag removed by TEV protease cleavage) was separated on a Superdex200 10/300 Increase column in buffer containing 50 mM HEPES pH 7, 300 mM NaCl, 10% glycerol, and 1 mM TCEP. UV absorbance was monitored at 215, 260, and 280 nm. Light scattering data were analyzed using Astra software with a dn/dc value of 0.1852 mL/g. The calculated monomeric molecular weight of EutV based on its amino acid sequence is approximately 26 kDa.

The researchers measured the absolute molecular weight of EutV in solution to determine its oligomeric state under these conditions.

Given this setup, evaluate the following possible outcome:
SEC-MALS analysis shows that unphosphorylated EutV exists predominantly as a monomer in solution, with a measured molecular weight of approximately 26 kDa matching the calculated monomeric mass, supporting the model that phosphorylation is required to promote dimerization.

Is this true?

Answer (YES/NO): NO